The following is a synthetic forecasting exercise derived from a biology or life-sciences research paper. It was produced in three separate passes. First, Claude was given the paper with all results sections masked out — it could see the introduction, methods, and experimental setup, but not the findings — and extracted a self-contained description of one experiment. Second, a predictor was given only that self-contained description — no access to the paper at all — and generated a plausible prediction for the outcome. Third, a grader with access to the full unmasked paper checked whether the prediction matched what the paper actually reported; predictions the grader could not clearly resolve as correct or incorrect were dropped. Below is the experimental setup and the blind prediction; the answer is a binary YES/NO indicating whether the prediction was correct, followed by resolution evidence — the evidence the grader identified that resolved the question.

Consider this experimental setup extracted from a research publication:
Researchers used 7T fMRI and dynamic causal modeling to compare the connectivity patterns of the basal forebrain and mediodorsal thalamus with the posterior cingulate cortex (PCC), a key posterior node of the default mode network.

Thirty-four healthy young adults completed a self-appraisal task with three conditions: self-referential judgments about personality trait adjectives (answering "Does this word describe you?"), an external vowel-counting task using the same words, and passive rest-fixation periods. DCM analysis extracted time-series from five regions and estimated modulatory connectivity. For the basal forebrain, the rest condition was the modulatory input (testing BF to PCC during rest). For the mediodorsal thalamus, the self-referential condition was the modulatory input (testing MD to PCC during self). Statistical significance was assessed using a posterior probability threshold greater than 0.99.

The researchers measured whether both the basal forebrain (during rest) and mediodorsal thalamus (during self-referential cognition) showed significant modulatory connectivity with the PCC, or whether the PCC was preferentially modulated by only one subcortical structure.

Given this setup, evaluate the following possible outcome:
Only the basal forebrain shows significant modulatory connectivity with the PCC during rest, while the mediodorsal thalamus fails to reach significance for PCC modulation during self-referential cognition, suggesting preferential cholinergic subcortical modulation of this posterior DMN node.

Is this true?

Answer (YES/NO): NO